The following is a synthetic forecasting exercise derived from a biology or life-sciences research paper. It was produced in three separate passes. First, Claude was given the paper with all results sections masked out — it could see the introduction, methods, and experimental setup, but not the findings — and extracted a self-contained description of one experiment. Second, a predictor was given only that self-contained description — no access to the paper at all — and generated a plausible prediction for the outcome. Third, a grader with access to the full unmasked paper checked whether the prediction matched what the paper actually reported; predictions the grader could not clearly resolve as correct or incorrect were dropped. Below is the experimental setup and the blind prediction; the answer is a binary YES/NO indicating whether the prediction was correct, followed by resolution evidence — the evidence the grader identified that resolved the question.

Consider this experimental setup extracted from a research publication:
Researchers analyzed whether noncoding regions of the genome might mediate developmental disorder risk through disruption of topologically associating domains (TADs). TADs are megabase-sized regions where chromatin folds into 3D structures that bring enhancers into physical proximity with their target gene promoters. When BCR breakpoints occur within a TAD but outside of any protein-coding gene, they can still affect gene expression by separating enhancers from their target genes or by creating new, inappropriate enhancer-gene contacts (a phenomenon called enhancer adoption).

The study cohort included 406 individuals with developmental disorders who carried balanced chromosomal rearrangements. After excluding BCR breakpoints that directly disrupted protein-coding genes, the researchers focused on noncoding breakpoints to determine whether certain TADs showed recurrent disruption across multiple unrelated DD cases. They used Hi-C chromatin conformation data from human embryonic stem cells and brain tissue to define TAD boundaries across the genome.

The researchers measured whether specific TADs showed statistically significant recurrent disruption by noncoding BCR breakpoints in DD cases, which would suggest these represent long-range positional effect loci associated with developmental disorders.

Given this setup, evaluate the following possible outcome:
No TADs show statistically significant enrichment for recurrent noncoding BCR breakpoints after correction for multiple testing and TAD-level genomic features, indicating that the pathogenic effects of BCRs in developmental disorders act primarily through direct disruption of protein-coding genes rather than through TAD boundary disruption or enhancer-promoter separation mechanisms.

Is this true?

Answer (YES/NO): NO